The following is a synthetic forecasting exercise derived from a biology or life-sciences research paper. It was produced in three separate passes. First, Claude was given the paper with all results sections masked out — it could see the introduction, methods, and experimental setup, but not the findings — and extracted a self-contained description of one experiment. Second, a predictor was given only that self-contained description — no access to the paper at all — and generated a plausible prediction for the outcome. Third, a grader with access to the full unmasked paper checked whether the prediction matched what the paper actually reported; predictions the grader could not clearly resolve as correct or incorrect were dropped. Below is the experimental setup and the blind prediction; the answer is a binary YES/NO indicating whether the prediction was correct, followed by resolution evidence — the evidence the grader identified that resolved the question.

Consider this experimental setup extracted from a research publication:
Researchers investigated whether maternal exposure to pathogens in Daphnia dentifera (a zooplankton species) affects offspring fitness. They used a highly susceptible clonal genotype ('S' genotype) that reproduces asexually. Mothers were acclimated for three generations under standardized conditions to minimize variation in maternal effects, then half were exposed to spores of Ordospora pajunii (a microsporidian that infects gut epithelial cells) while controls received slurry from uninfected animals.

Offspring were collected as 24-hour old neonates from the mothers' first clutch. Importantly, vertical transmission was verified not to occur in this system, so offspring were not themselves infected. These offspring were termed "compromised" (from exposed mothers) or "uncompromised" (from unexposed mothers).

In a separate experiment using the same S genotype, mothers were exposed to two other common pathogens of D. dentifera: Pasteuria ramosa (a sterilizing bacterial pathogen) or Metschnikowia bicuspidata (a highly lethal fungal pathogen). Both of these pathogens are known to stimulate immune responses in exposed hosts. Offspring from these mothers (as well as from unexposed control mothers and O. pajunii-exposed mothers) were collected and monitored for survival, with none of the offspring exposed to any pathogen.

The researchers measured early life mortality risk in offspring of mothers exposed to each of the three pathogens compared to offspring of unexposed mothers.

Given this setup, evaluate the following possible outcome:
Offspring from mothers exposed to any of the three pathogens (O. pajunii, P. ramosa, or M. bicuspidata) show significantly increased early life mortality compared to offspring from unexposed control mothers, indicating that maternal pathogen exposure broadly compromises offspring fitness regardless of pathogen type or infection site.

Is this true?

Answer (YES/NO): NO